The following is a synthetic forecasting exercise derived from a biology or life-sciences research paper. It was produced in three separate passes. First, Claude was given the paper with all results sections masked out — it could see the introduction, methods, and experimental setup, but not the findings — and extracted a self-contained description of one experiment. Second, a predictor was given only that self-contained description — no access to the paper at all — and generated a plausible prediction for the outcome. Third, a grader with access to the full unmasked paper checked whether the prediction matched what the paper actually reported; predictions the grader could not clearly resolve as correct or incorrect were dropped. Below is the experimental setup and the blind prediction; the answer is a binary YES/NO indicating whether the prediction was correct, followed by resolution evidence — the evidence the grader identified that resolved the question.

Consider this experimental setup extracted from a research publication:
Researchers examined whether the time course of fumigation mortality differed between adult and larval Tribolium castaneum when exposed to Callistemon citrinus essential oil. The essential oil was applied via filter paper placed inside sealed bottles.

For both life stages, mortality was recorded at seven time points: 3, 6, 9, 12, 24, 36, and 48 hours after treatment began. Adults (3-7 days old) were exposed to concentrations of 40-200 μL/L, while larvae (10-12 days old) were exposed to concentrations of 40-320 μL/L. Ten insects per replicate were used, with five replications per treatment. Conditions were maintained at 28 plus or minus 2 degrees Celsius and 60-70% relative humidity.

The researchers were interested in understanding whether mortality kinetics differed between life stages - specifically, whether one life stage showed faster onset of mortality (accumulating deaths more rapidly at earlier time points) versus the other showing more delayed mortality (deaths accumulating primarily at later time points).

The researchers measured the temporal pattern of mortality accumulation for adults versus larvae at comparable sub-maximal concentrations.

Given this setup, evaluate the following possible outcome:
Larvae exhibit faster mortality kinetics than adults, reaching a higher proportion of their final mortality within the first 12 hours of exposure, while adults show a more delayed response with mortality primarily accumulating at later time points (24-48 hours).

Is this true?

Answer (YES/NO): NO